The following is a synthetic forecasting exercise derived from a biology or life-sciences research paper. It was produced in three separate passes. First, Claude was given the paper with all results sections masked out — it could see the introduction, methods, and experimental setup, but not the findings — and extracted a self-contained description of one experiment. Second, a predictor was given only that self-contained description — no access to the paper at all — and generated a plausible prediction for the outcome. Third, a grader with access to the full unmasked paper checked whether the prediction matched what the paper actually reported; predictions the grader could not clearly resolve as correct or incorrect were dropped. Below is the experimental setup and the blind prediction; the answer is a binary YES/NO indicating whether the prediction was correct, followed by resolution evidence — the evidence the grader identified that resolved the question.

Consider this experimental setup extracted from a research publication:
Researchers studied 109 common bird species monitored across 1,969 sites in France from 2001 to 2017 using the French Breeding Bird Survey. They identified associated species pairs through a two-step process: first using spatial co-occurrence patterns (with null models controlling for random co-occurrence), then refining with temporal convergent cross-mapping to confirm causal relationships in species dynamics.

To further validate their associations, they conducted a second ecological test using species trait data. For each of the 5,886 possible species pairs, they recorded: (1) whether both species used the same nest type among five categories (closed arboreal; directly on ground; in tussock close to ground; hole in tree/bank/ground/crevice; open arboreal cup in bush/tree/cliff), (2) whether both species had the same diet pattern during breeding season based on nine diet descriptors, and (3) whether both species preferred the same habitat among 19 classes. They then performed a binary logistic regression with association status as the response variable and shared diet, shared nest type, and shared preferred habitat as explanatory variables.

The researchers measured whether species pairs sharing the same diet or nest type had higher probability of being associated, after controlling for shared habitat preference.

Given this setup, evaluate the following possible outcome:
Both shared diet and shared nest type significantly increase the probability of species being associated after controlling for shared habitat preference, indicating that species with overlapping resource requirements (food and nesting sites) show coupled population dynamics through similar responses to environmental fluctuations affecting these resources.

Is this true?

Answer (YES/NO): NO